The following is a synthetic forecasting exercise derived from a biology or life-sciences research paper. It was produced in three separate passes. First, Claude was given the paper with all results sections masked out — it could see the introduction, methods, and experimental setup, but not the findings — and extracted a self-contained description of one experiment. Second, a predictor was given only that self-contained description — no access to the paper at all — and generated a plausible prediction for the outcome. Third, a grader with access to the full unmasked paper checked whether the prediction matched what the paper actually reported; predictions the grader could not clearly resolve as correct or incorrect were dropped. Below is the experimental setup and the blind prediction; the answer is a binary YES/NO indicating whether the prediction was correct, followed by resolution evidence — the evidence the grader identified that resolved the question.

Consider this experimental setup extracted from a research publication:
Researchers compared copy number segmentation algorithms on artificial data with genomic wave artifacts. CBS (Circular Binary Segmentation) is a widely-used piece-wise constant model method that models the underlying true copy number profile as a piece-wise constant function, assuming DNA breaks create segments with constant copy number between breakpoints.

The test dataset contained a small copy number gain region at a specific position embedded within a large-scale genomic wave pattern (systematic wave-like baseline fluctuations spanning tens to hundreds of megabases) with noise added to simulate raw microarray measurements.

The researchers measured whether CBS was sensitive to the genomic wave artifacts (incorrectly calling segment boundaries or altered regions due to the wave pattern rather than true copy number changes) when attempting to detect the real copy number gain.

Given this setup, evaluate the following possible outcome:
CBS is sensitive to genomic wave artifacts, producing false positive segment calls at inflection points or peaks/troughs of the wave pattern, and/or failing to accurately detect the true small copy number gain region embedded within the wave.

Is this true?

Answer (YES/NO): YES